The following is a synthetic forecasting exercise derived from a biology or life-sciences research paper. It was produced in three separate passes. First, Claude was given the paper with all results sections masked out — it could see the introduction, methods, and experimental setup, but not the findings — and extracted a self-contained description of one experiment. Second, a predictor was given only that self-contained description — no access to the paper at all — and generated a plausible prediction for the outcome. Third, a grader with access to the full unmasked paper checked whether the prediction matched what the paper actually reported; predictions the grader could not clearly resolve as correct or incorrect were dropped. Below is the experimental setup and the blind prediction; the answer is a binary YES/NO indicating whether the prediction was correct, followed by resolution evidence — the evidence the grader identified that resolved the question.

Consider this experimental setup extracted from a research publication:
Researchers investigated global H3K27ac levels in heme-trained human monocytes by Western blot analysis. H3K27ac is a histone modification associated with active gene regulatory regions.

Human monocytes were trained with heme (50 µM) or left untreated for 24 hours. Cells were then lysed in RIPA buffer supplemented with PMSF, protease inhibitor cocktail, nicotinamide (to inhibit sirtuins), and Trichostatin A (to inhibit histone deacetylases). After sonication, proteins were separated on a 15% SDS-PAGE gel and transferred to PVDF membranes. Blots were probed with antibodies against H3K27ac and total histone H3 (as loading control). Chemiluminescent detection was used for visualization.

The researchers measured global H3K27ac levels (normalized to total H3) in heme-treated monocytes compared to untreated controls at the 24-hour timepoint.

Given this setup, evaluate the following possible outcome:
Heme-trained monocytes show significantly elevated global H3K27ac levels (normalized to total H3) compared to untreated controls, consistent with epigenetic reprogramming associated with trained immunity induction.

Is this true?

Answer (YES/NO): YES